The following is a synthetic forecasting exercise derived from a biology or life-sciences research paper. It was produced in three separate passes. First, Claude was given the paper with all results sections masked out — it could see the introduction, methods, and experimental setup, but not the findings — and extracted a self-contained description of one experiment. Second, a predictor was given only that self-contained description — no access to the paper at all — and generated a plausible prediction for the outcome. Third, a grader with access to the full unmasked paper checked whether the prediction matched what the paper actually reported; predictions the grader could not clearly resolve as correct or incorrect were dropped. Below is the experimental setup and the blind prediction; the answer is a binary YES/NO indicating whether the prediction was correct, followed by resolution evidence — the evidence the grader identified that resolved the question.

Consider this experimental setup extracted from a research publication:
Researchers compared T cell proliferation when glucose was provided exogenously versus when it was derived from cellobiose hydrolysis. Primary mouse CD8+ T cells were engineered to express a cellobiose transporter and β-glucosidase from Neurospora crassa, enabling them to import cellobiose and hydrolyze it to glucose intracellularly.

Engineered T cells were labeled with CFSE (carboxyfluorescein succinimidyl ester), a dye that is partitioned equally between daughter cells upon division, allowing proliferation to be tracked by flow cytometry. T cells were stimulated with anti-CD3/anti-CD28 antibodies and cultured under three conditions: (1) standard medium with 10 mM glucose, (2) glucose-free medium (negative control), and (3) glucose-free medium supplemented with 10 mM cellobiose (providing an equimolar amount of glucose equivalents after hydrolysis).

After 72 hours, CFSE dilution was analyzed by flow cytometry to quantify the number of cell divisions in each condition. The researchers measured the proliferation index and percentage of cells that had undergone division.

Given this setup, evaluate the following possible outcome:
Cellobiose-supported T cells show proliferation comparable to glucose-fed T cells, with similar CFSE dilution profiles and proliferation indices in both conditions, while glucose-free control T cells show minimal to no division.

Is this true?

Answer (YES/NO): YES